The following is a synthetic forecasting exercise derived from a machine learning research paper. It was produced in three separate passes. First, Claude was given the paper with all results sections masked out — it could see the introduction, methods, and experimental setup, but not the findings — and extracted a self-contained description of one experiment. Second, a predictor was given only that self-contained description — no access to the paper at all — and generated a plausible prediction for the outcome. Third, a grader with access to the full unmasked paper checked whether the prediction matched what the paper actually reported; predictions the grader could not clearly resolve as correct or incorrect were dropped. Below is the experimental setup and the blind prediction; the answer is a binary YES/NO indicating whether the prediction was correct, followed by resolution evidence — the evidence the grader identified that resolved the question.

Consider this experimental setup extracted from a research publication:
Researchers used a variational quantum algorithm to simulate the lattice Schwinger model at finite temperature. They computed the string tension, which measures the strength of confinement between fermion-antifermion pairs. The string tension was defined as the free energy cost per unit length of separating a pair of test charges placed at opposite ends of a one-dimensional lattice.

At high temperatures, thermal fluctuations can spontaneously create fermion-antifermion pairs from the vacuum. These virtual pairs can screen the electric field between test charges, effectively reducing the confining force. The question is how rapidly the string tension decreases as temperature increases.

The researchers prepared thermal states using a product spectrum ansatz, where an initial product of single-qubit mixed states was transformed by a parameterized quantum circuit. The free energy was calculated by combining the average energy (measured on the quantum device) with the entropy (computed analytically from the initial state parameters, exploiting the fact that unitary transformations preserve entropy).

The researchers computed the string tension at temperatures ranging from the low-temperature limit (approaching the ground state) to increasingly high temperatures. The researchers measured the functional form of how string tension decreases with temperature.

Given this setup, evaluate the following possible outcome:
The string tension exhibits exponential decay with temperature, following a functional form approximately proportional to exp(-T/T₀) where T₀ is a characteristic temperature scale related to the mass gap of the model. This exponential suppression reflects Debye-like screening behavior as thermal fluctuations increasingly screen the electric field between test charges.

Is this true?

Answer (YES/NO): NO